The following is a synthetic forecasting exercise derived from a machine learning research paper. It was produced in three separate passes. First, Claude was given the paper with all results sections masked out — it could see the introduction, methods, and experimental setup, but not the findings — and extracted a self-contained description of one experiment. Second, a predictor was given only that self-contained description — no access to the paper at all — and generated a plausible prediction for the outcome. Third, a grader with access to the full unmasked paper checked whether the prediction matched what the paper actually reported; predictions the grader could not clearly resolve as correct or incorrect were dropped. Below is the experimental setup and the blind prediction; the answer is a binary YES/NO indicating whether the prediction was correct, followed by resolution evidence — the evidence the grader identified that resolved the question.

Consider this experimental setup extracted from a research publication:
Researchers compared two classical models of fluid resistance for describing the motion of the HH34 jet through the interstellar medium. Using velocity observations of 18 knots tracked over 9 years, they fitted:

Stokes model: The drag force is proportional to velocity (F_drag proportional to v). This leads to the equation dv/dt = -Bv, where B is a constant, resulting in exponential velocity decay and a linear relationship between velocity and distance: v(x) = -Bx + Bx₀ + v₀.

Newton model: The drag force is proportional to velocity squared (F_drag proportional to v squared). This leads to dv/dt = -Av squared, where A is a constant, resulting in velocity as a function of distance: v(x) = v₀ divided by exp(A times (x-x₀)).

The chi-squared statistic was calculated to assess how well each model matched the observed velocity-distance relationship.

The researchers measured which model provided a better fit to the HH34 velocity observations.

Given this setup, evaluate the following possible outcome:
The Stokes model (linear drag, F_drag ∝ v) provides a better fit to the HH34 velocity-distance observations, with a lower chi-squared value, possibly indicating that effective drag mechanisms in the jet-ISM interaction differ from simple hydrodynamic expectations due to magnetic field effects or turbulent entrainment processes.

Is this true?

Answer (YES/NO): NO